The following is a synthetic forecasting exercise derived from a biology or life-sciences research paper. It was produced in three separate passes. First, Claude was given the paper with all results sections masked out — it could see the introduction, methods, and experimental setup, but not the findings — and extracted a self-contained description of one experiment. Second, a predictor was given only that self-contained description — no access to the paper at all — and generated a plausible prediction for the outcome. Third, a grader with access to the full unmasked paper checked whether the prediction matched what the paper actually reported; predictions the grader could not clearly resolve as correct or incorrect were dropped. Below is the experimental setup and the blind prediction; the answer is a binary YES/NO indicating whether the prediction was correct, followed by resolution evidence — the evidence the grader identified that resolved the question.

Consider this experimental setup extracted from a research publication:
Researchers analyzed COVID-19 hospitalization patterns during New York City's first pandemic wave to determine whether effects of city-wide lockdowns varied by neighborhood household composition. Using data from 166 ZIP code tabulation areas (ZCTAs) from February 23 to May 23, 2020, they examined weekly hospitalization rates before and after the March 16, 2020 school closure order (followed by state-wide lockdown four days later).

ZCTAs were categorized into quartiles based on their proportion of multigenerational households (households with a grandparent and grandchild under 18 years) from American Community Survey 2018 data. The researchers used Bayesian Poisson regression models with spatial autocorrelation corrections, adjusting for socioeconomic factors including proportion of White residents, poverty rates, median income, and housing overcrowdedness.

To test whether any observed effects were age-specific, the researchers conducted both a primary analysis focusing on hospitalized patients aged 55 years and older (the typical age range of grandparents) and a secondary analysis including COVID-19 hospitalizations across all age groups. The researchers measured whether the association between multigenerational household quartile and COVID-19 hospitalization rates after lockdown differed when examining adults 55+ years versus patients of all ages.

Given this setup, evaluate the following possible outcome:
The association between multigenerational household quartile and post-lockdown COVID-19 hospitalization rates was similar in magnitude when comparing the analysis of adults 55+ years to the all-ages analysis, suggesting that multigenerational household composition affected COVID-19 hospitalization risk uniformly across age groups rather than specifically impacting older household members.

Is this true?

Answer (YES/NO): NO